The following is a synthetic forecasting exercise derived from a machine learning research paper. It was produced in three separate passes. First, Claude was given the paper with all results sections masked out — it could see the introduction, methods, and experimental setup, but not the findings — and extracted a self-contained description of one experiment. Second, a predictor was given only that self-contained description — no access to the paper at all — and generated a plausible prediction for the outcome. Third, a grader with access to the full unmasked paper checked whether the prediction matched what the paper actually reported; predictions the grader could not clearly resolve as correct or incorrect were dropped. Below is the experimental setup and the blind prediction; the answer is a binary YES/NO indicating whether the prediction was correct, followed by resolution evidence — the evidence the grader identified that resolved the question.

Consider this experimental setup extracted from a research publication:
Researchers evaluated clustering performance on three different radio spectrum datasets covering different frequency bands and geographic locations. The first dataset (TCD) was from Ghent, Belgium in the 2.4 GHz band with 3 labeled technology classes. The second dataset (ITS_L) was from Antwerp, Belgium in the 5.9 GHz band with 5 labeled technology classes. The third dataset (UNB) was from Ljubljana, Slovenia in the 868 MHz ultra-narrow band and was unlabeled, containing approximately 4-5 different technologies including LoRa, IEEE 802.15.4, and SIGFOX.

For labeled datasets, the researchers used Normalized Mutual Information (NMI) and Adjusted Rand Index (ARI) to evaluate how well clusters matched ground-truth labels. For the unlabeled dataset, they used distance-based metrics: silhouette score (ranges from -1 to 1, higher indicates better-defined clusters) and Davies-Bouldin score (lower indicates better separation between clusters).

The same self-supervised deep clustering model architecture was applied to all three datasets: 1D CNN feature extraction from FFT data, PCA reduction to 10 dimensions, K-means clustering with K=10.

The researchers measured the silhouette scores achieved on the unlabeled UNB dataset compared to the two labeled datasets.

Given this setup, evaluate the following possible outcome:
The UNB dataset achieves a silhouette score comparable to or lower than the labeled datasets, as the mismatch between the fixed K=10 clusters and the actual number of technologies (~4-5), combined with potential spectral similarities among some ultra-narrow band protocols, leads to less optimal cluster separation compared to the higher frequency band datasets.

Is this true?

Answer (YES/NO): YES